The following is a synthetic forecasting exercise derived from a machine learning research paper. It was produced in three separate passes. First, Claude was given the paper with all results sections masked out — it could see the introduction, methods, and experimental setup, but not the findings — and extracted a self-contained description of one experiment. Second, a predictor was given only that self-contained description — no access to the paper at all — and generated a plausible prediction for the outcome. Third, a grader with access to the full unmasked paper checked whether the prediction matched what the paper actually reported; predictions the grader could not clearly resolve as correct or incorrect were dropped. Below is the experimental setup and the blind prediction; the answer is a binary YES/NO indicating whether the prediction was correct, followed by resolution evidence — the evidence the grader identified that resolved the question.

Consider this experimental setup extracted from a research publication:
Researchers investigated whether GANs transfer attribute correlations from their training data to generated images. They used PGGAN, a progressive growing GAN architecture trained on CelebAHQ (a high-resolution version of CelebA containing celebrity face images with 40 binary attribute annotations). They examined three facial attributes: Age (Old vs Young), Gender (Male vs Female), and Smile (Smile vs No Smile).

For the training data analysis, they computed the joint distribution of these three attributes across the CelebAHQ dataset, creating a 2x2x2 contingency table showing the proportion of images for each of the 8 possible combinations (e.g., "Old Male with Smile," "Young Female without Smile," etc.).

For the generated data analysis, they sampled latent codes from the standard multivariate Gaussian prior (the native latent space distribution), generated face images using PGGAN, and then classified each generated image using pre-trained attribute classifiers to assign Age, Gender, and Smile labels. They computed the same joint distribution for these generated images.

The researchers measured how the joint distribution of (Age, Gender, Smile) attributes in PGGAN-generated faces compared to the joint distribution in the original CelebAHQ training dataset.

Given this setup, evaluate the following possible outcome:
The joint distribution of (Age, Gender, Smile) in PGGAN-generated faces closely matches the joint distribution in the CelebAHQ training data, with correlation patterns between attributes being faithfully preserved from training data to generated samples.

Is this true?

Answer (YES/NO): YES